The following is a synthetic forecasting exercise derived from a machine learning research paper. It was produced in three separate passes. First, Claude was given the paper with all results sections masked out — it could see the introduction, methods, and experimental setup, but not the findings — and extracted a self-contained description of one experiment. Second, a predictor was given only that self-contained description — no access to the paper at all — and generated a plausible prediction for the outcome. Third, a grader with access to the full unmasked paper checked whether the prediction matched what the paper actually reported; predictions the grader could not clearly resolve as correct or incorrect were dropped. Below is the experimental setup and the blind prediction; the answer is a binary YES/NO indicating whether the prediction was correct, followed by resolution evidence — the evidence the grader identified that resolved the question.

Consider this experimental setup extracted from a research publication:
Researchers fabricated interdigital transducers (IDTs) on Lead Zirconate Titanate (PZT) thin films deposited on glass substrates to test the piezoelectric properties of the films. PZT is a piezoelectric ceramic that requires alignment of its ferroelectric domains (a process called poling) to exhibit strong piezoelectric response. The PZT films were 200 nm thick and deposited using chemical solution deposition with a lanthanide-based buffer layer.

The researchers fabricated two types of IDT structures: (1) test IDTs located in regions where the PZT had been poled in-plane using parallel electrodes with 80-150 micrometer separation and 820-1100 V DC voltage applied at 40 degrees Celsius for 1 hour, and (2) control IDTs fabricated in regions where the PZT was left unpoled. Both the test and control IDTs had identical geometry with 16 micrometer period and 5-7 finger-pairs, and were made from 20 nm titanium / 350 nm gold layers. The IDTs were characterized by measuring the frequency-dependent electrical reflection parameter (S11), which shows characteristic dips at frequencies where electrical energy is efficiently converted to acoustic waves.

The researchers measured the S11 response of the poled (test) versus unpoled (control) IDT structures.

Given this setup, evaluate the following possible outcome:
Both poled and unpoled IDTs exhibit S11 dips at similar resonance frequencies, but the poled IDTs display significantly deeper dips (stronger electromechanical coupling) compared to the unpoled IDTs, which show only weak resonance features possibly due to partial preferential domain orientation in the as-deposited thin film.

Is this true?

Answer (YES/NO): NO